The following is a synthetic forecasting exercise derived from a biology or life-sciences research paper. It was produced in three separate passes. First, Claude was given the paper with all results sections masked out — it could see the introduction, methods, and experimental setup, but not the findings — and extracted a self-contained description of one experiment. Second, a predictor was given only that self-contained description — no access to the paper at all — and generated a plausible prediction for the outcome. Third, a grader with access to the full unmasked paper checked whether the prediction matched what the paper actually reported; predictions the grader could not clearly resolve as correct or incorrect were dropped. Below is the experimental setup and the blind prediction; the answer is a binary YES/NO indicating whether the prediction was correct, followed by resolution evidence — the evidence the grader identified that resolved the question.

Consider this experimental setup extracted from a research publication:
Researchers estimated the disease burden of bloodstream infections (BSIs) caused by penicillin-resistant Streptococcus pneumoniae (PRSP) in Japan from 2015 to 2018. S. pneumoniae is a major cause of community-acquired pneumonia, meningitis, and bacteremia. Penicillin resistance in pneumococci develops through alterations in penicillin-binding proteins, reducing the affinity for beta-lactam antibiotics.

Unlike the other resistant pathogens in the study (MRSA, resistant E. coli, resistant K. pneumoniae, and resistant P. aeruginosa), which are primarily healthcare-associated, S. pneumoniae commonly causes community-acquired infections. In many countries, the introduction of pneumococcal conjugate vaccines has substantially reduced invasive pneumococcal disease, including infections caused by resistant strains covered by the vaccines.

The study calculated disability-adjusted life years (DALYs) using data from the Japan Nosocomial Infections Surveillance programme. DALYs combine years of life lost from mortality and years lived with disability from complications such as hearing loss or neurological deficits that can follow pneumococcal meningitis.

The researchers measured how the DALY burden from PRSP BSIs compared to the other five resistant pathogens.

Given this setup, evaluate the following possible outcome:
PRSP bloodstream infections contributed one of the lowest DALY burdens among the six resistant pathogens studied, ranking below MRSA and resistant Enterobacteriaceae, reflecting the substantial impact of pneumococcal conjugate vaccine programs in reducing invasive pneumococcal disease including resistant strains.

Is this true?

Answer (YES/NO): YES